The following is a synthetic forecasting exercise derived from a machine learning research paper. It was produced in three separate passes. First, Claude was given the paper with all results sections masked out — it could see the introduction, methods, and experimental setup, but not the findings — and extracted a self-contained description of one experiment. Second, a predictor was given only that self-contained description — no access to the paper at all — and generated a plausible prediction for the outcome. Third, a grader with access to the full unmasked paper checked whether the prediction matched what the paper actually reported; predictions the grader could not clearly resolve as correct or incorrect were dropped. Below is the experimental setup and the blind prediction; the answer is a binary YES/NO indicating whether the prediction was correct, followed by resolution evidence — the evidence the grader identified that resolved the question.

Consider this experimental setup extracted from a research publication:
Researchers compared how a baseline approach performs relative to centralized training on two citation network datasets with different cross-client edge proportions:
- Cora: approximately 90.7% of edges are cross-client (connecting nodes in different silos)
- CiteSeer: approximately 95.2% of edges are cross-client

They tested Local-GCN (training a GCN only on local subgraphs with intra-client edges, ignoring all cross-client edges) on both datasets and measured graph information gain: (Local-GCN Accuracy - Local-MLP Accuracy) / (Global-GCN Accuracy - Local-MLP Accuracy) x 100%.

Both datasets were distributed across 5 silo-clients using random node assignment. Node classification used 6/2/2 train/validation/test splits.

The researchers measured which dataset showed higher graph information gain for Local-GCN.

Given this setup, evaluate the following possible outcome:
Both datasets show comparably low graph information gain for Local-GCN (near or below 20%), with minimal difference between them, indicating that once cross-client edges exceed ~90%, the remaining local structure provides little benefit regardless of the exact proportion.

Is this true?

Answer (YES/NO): NO